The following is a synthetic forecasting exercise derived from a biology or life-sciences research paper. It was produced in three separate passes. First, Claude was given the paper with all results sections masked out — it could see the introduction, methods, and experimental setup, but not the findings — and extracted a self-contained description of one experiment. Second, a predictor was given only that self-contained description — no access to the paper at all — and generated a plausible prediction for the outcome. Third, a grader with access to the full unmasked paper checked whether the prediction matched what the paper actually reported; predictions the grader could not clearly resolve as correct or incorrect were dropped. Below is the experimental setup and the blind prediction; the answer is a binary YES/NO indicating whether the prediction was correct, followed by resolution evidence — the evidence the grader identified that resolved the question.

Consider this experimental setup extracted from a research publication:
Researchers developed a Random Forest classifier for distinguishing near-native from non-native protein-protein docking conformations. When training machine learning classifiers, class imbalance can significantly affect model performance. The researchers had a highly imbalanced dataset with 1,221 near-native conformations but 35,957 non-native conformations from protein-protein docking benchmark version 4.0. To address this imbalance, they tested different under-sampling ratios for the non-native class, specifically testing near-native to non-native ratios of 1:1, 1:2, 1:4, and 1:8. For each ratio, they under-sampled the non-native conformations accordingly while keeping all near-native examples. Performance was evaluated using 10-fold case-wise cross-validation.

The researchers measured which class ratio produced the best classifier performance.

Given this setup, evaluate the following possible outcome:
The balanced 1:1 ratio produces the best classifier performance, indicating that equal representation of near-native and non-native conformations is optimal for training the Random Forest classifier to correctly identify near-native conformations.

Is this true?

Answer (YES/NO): YES